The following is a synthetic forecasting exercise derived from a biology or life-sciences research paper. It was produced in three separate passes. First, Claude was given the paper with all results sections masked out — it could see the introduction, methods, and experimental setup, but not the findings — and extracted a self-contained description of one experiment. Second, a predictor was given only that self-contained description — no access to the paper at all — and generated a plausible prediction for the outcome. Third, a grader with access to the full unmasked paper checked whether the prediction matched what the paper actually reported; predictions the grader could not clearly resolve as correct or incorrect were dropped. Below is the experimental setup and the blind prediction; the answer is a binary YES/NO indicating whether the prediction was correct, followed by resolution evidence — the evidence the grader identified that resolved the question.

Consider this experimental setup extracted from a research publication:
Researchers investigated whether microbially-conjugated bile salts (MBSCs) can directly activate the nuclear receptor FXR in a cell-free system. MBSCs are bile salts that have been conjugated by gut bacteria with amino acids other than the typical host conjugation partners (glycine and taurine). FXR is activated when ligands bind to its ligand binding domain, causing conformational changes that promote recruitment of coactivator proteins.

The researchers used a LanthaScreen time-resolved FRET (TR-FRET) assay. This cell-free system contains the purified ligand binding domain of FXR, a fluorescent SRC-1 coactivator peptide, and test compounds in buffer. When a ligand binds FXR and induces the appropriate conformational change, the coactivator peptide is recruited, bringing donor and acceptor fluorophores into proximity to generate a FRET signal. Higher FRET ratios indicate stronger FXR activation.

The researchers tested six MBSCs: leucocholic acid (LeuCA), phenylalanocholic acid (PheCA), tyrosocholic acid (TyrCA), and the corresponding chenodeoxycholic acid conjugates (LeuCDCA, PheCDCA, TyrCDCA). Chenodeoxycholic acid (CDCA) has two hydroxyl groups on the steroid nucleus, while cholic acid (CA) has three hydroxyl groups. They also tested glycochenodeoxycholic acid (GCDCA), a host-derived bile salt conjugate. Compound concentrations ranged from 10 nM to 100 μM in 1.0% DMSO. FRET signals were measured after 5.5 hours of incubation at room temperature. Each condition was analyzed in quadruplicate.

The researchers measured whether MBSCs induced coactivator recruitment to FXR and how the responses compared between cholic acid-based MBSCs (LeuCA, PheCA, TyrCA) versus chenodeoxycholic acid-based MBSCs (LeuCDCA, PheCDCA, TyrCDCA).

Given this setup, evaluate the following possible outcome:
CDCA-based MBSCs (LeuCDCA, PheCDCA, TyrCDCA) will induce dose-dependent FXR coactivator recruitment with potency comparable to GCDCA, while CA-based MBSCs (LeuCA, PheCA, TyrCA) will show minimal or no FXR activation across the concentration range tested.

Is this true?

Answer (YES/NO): NO